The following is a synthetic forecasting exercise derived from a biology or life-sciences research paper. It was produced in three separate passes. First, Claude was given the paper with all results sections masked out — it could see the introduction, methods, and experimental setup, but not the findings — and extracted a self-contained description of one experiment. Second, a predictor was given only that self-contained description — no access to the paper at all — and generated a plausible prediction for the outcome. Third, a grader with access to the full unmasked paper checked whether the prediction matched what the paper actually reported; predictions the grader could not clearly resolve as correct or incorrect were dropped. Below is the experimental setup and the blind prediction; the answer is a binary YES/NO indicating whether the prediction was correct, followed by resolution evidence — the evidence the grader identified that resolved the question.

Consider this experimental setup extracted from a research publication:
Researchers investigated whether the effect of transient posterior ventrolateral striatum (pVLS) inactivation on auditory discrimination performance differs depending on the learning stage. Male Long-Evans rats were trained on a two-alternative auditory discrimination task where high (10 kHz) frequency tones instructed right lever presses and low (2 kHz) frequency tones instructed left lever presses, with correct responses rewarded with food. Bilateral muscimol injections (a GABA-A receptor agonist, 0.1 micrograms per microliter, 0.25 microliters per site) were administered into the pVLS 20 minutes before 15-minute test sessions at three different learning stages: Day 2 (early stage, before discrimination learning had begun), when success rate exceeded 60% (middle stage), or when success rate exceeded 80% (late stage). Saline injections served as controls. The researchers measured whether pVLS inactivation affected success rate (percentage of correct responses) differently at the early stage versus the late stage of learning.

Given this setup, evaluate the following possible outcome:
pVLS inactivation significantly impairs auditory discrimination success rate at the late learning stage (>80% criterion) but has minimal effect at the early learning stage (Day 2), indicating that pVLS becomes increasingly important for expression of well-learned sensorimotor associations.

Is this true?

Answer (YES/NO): YES